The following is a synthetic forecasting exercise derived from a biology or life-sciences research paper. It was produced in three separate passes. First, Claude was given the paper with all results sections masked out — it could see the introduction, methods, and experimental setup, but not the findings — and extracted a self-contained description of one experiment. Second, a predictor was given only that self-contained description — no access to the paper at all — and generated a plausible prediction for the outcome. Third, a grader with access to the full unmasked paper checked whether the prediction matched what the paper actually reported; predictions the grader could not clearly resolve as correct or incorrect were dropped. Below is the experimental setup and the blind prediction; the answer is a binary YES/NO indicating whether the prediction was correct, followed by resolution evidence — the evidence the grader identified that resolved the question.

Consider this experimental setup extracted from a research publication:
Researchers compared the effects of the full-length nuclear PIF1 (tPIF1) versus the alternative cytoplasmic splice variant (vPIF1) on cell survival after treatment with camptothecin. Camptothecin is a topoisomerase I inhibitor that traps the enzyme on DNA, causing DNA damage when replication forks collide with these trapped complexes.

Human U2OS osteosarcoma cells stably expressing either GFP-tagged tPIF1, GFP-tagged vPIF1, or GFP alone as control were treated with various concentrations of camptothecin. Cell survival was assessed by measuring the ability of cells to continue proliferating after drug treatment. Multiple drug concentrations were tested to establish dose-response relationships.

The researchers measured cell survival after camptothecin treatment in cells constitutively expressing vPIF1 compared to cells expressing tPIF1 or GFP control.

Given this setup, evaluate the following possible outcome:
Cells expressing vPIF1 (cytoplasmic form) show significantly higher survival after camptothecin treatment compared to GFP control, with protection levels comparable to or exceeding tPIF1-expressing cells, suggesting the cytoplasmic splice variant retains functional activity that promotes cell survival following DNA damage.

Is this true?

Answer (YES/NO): NO